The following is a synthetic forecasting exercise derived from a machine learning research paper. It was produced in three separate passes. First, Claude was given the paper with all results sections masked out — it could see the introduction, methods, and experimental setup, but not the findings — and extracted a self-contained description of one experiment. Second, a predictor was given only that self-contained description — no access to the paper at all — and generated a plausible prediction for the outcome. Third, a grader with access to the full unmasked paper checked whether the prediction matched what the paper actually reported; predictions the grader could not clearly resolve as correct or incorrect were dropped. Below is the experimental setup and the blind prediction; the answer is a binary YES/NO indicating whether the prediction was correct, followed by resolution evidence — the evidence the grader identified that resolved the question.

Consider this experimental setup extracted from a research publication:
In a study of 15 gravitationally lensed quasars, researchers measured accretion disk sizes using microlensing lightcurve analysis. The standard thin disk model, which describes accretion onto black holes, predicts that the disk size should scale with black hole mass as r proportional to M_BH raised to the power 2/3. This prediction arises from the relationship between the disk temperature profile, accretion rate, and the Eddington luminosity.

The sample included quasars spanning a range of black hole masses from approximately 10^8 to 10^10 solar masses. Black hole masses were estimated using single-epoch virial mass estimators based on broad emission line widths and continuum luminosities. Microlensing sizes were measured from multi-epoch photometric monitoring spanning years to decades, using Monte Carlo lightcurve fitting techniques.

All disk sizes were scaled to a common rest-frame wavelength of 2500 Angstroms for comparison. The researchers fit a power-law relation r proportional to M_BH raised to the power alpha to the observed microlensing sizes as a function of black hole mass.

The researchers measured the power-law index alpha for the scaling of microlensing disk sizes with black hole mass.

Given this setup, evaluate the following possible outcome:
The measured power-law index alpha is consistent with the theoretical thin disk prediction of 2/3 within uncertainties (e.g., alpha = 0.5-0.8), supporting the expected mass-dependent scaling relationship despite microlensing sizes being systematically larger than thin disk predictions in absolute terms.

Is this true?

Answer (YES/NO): YES